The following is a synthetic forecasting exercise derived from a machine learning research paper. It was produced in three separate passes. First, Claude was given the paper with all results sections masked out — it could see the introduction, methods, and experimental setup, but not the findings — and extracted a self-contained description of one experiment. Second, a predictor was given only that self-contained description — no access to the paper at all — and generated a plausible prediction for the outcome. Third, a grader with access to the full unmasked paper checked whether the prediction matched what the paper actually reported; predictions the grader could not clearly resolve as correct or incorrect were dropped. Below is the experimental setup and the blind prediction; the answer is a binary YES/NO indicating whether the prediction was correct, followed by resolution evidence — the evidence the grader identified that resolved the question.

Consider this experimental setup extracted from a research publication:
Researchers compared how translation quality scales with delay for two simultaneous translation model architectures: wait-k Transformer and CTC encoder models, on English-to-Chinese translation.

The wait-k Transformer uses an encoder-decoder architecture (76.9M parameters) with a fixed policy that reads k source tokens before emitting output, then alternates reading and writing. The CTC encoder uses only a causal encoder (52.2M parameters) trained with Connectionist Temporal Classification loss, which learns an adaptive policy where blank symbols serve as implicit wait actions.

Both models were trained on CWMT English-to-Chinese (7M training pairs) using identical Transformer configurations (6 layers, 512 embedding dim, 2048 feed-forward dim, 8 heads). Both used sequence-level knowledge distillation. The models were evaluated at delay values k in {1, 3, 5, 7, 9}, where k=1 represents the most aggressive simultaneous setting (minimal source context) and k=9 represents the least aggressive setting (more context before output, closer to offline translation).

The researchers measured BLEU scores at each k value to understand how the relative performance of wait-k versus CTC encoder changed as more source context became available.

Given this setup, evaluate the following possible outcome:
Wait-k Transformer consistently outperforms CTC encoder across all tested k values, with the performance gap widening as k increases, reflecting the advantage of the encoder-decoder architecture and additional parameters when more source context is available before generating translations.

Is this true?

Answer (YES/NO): NO